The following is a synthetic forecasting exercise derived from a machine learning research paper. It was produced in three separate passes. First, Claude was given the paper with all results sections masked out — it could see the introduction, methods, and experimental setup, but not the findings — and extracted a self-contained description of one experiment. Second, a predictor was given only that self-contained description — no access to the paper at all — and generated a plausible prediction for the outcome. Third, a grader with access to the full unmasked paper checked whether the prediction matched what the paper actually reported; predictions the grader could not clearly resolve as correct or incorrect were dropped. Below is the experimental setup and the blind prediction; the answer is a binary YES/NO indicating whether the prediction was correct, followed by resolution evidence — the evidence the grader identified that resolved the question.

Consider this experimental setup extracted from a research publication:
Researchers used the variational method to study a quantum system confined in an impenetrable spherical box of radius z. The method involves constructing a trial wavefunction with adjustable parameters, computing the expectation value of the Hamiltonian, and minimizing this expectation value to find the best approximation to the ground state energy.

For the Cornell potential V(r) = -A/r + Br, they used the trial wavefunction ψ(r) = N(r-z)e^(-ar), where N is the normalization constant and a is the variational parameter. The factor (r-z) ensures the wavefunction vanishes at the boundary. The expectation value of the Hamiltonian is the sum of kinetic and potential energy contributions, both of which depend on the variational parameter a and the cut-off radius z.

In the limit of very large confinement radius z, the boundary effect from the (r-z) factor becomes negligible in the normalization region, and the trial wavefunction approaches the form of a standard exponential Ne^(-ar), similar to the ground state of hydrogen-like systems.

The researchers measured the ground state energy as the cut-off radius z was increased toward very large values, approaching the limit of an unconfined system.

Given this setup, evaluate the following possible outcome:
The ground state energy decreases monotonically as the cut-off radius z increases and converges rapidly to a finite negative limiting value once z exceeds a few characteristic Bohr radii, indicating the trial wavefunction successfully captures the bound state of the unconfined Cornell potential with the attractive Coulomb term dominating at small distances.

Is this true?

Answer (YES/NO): NO